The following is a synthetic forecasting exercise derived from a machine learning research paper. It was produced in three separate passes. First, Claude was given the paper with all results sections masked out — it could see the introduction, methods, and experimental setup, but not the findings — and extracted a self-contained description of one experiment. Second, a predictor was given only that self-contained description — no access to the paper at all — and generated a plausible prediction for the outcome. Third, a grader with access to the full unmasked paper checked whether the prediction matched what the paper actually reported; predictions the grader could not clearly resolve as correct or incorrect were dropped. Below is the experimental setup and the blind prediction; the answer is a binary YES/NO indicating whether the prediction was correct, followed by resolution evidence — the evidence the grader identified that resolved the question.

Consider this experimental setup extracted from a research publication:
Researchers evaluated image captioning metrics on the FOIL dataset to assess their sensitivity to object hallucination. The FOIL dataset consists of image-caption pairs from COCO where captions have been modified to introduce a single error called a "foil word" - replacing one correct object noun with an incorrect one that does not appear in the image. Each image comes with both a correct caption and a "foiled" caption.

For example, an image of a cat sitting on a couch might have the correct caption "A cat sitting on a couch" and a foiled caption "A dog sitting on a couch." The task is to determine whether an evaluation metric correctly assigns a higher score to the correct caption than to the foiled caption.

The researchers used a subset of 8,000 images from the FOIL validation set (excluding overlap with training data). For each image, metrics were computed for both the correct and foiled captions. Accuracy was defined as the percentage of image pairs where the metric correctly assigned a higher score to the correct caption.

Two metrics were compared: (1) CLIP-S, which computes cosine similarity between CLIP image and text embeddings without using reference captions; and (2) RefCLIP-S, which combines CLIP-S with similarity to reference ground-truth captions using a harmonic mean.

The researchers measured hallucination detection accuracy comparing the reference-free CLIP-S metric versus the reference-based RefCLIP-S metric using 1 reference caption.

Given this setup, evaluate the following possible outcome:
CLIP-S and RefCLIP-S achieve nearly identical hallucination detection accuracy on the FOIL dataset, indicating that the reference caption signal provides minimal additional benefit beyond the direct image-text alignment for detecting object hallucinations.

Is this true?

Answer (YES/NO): NO